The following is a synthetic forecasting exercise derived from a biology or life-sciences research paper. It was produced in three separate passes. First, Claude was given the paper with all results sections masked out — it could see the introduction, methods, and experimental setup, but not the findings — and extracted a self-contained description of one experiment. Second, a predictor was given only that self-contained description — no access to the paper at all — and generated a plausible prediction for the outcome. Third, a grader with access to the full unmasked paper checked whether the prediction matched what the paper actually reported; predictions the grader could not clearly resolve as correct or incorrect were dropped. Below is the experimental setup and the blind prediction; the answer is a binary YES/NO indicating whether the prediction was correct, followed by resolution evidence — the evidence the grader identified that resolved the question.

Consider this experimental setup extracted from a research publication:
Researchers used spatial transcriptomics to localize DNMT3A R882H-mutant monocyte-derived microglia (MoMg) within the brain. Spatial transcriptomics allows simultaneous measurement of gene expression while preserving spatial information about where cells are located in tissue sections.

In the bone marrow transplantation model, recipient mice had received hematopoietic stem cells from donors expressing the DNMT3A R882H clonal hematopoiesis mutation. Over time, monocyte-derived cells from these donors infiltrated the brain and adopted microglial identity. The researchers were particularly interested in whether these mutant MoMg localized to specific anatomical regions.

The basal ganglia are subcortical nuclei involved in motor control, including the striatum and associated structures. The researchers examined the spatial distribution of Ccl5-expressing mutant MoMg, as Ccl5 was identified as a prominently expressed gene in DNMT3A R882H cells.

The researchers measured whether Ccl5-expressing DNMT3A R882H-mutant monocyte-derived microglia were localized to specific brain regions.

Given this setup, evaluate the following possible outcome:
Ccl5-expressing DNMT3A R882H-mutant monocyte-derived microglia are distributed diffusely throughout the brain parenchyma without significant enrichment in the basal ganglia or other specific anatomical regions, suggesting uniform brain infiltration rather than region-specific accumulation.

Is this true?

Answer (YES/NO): NO